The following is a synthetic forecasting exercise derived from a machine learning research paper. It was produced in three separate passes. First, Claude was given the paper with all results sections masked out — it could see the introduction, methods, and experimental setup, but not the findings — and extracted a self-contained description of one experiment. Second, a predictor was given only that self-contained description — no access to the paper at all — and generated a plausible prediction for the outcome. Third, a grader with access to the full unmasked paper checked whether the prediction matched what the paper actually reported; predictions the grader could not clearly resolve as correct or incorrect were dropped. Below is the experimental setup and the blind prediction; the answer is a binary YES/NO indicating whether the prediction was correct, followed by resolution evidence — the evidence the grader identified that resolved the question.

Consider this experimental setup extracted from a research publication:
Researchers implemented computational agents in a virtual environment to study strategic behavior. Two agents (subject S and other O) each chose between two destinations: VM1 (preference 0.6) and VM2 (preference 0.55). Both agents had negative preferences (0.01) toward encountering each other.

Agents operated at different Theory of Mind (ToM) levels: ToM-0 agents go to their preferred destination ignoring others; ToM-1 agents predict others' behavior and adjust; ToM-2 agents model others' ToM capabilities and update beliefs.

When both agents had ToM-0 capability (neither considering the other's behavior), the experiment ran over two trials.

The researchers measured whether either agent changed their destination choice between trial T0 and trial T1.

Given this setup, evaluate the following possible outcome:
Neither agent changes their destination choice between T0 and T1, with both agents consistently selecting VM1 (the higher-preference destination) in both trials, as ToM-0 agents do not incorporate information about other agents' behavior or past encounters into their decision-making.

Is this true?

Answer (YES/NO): YES